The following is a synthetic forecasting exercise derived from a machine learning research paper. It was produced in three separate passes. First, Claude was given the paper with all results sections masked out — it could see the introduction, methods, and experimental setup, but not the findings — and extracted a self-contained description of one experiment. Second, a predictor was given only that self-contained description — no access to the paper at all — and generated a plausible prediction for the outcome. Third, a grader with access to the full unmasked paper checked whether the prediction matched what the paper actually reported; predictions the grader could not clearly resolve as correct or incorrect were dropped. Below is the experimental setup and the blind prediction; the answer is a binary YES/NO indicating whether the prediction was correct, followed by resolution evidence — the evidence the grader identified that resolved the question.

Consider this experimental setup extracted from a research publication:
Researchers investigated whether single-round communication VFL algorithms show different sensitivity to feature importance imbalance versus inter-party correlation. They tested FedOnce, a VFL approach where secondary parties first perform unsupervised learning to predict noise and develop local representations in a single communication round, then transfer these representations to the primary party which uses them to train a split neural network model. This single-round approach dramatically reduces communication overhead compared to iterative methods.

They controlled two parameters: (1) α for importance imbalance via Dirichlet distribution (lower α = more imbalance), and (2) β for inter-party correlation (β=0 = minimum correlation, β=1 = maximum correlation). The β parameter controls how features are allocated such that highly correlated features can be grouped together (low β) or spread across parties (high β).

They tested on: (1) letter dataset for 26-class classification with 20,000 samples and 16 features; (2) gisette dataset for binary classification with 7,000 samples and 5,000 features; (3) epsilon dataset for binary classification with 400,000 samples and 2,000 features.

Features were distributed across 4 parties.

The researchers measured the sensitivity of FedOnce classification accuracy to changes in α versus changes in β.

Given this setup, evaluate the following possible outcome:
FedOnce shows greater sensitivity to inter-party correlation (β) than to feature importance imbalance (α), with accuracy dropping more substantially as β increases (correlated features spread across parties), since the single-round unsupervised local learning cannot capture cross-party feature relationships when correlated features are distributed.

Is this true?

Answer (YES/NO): NO